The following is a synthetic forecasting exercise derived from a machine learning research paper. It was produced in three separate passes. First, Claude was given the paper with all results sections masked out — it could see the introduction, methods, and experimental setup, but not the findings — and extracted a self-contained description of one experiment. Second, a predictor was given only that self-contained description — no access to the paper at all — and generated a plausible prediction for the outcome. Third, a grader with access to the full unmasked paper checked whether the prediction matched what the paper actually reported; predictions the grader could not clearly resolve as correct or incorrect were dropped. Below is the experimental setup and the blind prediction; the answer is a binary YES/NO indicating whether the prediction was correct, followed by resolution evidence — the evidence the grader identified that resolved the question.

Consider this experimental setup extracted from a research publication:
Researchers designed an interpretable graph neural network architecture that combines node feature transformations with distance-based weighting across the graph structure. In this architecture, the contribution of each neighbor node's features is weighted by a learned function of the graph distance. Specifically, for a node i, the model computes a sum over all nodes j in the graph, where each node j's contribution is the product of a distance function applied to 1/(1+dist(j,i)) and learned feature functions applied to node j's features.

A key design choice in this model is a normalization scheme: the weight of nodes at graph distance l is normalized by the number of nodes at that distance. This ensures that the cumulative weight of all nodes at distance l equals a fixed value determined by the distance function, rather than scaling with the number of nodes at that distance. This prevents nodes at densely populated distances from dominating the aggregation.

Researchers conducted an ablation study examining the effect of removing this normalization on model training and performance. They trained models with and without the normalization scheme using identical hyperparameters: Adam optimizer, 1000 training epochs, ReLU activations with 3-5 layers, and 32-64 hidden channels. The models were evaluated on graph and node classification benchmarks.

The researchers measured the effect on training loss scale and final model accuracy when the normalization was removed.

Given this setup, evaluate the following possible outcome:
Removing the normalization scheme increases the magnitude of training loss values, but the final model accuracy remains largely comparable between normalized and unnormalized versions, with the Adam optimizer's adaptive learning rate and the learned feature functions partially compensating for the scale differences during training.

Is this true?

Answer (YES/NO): NO